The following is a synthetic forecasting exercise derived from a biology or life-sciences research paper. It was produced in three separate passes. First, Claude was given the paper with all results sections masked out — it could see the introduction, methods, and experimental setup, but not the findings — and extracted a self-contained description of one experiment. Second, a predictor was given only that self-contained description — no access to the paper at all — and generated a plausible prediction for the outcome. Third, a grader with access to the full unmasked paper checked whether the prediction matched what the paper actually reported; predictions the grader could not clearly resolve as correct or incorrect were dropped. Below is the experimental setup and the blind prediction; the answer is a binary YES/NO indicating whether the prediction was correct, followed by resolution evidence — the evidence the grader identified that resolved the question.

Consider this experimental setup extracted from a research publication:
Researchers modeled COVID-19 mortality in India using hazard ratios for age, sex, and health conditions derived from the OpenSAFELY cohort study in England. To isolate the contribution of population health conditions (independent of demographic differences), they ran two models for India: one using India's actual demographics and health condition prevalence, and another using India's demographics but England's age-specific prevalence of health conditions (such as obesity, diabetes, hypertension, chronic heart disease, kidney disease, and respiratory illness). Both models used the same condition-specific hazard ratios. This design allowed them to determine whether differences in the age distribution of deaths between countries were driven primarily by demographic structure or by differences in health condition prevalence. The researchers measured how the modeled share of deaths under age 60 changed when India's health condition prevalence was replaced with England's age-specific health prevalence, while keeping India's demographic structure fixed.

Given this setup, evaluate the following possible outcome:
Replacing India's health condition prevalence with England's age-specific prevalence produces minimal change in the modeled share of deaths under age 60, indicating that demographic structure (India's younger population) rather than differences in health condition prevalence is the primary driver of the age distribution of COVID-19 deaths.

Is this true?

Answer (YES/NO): YES